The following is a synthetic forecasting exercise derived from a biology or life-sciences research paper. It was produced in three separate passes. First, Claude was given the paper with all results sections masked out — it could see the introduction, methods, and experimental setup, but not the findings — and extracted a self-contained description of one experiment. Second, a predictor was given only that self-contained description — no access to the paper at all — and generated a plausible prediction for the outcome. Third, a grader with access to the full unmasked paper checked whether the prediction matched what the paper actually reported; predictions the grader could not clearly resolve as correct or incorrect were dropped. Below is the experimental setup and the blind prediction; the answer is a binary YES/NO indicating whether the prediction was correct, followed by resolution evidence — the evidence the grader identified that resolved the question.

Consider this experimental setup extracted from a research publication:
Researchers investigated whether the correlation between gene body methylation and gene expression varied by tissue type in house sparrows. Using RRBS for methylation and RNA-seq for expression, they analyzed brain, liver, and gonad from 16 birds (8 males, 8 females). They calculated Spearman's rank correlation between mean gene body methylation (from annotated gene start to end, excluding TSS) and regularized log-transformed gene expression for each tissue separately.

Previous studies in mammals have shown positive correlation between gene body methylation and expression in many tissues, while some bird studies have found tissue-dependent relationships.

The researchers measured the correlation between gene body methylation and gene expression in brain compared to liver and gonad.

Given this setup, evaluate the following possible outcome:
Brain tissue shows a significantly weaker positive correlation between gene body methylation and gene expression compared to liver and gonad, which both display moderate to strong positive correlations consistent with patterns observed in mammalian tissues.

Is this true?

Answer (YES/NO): NO